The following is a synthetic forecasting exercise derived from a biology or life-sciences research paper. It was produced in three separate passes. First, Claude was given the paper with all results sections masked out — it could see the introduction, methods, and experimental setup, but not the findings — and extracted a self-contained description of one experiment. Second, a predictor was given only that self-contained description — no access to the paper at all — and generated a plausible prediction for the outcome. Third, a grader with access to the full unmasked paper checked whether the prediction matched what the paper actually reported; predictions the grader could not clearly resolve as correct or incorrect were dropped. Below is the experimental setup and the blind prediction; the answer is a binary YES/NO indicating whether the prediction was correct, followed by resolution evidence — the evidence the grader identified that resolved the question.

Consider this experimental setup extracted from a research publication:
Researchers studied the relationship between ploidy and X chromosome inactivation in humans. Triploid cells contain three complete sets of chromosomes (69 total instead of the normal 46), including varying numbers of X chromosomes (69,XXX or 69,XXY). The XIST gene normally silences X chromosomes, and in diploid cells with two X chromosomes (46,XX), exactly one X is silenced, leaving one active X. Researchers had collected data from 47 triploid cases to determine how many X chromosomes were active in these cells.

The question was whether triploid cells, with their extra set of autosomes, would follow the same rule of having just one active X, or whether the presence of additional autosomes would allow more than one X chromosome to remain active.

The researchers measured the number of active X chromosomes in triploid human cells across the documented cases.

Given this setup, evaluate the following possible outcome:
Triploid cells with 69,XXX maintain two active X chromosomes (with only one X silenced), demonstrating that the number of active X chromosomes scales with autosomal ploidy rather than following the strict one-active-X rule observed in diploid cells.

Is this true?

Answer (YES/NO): YES